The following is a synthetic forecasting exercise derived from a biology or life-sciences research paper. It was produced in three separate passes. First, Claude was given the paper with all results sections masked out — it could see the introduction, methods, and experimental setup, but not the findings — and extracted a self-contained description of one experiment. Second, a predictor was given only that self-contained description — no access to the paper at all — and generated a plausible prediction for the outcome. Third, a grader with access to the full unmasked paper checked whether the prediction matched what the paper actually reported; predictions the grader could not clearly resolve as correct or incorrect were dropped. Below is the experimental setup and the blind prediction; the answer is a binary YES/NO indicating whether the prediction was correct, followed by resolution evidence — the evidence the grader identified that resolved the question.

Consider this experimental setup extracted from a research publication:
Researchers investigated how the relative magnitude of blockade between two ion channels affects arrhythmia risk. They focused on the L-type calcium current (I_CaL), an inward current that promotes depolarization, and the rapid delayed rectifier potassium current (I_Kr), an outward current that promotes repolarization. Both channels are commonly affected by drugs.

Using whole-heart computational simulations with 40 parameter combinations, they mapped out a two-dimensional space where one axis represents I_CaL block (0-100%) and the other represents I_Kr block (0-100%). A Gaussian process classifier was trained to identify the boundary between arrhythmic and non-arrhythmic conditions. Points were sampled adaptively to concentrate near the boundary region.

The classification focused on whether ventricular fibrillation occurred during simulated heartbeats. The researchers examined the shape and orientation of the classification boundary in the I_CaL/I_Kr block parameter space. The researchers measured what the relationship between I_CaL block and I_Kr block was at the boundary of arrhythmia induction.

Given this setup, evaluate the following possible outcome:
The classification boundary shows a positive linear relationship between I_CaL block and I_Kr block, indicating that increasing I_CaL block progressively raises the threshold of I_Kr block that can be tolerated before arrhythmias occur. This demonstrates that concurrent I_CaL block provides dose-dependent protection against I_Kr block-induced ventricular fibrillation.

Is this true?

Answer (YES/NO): NO